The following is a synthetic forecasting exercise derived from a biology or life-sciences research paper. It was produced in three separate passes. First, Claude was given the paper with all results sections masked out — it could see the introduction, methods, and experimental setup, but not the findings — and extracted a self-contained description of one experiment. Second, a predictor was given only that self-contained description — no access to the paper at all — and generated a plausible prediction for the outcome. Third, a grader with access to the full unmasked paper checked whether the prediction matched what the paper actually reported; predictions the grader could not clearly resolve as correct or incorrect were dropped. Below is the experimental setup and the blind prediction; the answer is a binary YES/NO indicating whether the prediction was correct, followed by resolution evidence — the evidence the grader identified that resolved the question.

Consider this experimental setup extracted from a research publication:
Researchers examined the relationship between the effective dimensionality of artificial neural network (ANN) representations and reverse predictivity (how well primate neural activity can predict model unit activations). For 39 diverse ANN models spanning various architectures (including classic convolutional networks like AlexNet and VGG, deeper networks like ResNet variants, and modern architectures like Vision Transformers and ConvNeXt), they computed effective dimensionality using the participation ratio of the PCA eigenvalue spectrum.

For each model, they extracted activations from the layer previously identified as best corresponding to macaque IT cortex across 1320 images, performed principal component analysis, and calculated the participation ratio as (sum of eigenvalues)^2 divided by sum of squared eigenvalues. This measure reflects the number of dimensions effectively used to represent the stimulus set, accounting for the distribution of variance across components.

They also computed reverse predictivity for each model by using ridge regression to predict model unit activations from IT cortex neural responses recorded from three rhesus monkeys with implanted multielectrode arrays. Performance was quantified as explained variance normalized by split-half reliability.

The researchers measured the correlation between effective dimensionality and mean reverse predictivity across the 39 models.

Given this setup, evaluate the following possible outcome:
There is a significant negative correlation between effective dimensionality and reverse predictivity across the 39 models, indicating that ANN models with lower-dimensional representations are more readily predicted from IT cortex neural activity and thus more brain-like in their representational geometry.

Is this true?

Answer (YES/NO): YES